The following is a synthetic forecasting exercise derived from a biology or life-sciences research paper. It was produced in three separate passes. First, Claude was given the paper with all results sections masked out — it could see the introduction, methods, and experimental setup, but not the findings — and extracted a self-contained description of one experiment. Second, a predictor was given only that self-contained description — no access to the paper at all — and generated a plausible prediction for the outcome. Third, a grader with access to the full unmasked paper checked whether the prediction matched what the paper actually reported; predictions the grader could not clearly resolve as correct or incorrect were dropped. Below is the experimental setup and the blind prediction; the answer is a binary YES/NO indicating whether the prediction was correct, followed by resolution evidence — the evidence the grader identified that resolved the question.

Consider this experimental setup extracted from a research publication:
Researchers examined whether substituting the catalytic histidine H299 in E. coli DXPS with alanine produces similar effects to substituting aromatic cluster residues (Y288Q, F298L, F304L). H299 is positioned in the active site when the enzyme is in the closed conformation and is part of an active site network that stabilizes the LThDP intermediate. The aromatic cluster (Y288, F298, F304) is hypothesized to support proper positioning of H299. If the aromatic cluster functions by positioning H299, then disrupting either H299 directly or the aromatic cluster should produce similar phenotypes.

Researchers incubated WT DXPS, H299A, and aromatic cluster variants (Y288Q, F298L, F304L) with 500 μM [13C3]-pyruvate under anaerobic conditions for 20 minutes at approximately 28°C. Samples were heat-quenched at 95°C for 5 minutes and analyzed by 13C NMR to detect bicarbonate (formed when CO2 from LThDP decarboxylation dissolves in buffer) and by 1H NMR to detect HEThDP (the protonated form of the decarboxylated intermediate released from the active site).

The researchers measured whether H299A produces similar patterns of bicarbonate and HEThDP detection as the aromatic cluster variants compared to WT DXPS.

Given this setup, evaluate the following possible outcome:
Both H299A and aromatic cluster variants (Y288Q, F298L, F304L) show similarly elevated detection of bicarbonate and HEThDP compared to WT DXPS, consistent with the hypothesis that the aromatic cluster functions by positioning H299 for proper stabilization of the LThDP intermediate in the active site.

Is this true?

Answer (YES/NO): YES